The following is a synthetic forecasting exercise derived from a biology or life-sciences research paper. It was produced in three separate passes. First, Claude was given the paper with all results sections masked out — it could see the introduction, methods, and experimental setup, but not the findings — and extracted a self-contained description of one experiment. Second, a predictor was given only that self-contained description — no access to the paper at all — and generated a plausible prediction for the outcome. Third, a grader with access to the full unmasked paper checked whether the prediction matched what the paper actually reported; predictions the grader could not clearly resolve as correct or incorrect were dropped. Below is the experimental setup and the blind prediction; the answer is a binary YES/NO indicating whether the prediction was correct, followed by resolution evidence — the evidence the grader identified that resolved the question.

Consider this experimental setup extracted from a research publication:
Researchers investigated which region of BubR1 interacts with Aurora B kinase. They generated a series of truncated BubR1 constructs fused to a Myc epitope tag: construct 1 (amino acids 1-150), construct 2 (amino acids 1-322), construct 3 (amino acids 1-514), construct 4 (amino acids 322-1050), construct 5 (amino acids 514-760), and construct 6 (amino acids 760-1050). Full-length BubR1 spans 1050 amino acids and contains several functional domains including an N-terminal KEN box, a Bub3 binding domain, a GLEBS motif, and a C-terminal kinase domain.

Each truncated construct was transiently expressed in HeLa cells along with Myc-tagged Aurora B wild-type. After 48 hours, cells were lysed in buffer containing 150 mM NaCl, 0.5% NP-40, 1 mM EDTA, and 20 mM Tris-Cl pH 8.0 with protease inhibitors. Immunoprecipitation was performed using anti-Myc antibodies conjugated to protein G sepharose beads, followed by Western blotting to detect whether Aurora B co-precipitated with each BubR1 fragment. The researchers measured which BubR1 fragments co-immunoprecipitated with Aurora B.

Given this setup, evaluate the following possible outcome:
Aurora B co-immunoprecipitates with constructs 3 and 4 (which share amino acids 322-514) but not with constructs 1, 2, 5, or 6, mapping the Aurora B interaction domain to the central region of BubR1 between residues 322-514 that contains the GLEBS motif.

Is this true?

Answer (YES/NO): NO